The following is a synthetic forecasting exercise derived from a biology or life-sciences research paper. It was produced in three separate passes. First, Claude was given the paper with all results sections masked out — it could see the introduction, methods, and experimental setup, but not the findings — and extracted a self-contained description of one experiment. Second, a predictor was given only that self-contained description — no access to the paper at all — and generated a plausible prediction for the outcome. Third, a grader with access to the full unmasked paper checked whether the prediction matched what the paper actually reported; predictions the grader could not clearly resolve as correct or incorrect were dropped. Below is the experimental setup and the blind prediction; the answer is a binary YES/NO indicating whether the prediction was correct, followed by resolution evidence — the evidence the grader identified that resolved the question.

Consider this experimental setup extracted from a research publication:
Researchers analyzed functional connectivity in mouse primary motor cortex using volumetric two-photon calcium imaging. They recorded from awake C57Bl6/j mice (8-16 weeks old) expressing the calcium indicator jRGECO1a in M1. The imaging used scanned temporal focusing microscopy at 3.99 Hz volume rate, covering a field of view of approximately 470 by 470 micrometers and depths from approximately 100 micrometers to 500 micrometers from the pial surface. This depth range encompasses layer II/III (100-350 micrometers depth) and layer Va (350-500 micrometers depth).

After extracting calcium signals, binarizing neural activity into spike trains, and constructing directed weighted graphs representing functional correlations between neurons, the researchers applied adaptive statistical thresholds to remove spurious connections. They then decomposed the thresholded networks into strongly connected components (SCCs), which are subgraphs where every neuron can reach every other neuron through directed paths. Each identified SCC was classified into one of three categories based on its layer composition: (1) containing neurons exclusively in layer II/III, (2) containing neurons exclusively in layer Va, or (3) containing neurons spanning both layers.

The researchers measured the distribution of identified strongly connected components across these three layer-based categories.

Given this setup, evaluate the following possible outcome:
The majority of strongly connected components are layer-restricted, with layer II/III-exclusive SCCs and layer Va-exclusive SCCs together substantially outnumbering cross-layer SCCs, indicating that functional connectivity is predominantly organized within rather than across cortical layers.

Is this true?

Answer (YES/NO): YES